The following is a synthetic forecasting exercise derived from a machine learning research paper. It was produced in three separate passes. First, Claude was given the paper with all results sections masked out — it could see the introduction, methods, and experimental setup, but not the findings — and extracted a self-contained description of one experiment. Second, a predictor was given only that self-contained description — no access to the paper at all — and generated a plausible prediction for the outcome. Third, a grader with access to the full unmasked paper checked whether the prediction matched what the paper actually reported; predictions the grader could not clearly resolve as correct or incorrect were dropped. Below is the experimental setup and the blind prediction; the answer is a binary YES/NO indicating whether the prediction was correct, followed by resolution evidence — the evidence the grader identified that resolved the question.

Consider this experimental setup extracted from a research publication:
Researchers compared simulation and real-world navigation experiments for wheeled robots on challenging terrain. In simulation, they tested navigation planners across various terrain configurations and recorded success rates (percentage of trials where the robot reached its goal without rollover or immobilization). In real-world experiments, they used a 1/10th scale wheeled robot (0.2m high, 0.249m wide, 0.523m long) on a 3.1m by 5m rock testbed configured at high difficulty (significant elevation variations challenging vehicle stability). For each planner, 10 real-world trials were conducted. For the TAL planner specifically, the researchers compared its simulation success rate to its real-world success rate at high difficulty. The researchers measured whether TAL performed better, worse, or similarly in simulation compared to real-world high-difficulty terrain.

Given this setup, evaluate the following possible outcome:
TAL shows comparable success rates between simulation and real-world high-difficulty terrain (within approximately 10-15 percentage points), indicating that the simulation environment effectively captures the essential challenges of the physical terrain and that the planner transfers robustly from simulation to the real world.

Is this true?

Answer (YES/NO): NO